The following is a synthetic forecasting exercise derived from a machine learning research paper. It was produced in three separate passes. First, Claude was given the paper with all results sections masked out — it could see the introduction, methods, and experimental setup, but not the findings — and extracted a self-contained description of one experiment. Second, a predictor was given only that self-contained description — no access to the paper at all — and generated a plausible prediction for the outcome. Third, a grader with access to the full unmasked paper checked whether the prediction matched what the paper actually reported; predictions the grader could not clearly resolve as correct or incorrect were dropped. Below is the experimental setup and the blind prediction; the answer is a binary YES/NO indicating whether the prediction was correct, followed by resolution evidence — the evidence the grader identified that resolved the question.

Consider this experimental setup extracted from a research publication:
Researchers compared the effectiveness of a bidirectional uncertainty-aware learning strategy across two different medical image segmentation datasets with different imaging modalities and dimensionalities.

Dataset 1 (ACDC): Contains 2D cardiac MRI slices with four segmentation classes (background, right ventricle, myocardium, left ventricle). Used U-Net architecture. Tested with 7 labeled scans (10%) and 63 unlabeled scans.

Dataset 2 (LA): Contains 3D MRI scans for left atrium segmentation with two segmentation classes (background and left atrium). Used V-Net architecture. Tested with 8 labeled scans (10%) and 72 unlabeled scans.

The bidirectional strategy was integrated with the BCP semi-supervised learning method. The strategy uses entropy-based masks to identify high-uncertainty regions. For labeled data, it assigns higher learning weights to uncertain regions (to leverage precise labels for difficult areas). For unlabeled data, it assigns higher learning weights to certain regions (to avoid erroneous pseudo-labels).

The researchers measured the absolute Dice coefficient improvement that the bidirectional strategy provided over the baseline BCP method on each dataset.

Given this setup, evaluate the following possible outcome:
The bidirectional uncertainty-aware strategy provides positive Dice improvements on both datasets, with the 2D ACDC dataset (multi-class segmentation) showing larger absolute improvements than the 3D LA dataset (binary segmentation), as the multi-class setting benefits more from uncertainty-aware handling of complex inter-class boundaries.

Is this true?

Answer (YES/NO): YES